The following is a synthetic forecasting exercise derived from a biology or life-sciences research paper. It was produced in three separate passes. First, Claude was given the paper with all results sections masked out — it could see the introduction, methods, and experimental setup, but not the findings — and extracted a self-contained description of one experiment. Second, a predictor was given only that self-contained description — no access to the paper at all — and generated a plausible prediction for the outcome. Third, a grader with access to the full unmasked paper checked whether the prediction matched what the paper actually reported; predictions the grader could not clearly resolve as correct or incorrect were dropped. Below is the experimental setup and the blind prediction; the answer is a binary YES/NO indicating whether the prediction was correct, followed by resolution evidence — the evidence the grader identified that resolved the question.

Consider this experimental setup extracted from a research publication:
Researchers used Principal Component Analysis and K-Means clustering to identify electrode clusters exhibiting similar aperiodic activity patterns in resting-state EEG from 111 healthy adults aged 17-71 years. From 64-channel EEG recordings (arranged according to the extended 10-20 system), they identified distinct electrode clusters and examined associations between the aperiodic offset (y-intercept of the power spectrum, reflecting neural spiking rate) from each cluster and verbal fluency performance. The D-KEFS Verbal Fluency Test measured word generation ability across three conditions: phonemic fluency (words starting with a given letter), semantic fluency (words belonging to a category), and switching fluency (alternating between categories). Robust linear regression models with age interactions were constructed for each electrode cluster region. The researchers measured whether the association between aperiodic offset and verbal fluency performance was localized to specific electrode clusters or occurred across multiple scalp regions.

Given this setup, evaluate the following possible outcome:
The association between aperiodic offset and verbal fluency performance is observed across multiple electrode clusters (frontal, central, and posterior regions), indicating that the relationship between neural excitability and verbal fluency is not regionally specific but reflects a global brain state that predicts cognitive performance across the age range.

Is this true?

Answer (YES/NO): NO